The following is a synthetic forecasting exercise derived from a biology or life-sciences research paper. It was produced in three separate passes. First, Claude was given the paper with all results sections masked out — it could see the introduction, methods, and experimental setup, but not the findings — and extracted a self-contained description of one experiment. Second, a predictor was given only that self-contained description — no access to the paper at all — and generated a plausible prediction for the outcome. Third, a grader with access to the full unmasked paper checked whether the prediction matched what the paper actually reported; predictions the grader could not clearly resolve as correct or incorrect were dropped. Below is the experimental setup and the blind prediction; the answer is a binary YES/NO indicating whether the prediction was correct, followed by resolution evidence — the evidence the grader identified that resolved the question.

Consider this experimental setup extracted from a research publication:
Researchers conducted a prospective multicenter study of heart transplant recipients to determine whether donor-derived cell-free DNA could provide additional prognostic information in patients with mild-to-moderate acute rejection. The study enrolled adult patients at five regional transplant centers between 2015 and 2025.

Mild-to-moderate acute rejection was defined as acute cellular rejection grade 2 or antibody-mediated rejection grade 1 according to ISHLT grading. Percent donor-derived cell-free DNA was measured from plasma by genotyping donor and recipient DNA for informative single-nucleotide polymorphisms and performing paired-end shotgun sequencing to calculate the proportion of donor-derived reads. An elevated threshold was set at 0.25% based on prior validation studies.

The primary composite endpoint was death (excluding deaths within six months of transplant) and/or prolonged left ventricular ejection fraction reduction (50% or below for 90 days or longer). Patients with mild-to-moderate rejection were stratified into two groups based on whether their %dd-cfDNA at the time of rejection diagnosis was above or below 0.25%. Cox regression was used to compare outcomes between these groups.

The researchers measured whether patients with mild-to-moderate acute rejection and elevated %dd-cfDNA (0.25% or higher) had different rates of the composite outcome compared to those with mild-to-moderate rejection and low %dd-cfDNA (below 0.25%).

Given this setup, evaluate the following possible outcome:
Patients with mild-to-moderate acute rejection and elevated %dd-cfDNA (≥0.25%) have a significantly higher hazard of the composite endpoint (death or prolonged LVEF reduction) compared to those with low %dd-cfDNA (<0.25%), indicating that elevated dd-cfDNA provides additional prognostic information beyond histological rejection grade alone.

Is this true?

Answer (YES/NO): NO